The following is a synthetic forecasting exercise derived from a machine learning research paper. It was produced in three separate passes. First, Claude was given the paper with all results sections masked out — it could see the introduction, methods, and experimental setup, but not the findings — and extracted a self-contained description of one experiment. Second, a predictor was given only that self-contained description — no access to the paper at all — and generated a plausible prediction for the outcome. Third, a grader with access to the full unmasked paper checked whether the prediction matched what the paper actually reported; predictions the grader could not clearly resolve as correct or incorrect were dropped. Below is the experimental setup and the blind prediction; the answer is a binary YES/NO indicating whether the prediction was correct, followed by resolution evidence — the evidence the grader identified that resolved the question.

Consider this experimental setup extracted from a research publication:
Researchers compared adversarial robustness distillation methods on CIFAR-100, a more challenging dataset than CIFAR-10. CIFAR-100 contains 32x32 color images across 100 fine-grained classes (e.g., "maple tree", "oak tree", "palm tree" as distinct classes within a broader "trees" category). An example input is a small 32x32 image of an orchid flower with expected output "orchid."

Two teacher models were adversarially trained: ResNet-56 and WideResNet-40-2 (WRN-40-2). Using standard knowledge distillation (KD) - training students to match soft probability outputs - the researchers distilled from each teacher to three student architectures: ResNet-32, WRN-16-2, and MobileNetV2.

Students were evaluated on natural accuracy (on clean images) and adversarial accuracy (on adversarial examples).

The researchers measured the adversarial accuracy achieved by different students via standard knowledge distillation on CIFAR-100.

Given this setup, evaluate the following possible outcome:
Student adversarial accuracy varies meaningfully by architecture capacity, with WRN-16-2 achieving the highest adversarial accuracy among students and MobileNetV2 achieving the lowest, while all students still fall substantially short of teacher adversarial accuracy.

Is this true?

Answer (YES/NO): NO